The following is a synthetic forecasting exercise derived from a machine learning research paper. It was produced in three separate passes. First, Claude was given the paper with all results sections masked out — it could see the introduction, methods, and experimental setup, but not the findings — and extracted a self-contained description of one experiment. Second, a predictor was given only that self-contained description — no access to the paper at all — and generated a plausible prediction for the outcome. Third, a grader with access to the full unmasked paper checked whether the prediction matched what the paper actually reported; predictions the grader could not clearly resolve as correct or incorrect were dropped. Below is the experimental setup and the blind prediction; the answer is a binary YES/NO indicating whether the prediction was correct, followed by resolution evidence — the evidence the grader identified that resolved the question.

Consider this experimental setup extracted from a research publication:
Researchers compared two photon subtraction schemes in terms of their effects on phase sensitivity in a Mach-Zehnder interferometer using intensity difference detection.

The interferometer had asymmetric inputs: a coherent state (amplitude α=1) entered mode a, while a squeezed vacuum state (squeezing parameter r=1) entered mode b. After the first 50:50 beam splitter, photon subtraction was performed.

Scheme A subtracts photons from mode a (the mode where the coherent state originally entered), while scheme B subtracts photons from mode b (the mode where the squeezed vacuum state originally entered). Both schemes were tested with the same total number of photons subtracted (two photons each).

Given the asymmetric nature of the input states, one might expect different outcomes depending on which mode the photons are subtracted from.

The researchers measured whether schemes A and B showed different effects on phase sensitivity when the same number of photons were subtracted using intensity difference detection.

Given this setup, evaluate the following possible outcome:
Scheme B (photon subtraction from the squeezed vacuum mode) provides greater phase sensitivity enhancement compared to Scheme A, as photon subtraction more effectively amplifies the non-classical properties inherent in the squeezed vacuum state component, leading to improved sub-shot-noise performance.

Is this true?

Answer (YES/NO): NO